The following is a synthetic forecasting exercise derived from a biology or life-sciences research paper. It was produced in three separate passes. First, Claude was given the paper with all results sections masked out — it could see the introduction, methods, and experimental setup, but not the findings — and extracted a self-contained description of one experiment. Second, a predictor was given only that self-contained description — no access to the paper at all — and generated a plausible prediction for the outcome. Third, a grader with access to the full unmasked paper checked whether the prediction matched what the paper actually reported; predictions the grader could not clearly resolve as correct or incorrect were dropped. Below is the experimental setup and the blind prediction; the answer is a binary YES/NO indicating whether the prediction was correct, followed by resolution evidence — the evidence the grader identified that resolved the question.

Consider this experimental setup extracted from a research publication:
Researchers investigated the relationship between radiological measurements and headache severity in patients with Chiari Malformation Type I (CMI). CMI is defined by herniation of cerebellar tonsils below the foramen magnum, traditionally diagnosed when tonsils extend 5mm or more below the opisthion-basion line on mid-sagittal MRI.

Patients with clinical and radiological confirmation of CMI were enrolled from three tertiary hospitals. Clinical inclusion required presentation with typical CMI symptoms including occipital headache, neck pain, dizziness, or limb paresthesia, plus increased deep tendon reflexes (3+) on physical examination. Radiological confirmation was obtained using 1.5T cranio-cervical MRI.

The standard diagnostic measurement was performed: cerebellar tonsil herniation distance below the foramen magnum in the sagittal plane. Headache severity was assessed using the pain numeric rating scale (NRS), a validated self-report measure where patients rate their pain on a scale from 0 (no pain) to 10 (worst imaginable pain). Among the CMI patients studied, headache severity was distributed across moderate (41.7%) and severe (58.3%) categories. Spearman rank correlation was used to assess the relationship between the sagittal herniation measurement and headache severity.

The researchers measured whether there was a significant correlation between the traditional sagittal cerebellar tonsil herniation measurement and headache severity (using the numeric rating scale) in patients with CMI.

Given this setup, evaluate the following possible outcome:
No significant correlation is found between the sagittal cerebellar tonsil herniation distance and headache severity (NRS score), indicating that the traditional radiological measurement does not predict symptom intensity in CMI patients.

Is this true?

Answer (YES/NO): YES